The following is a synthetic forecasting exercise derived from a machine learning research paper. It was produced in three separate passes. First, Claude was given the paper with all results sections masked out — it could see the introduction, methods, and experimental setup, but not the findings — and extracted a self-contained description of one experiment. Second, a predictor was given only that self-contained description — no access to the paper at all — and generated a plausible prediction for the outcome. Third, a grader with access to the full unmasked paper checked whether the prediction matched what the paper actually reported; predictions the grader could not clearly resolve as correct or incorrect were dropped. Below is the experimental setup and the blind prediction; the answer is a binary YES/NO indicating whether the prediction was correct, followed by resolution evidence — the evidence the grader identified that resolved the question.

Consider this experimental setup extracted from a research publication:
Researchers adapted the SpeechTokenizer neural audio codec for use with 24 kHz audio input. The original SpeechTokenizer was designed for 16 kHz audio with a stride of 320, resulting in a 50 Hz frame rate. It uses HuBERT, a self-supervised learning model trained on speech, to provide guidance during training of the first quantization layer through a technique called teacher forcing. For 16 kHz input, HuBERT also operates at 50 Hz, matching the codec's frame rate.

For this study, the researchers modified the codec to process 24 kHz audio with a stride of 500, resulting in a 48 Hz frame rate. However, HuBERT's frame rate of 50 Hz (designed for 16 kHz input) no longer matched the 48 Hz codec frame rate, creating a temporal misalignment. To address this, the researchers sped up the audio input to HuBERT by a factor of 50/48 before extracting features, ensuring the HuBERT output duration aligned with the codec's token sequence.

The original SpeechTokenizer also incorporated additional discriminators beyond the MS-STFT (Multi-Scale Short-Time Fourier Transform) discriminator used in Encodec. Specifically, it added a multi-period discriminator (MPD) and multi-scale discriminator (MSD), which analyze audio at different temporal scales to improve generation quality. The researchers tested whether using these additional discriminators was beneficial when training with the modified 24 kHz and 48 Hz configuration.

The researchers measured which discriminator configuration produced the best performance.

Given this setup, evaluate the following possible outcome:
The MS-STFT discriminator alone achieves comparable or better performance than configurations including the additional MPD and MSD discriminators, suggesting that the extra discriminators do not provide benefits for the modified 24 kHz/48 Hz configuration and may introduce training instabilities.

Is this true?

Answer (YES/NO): YES